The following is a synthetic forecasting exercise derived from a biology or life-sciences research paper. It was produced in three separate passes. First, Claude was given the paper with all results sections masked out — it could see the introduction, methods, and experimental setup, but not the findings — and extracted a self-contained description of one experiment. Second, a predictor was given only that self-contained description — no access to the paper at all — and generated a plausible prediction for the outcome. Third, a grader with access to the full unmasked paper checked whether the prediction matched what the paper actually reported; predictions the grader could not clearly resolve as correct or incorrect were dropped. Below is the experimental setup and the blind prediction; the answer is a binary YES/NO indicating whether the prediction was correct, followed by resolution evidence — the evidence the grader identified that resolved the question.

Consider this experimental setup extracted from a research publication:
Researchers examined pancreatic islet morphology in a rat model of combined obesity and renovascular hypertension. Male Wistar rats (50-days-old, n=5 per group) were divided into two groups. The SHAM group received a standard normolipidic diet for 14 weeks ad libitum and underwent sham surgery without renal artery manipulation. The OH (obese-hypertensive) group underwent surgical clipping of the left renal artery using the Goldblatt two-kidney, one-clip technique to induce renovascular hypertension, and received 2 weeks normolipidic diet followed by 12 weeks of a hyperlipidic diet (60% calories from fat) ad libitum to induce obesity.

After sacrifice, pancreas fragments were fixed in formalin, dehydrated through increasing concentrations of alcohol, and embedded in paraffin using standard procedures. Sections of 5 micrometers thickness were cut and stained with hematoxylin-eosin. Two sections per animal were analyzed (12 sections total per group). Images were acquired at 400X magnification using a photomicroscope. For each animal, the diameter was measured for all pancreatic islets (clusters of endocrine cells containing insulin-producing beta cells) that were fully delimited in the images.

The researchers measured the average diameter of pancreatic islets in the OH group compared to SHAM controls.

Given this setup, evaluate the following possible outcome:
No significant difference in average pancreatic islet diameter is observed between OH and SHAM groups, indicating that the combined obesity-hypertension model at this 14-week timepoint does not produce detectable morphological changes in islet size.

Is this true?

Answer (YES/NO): YES